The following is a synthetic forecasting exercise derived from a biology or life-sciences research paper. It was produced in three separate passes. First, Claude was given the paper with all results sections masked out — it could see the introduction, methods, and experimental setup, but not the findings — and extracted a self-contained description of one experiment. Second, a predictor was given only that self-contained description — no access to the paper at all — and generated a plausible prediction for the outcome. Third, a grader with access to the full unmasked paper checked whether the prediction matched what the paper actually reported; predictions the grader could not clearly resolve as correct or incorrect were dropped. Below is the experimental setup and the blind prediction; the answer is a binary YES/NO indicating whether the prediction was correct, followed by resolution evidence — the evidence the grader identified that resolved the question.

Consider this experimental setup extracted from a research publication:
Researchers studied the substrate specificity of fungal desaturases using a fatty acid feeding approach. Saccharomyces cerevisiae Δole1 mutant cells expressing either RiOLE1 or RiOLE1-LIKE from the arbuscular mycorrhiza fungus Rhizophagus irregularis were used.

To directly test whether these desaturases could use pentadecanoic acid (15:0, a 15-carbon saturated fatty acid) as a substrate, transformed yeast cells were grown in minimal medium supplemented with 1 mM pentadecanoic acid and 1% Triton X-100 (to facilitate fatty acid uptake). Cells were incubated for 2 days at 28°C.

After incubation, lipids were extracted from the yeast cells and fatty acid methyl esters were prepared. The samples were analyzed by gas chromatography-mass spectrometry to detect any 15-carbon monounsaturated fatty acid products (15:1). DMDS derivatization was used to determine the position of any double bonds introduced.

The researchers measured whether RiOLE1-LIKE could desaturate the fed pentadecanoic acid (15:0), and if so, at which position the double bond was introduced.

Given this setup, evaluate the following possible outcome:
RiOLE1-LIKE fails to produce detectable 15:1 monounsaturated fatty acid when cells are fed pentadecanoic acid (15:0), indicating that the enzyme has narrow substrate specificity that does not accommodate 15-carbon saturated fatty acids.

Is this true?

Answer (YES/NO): NO